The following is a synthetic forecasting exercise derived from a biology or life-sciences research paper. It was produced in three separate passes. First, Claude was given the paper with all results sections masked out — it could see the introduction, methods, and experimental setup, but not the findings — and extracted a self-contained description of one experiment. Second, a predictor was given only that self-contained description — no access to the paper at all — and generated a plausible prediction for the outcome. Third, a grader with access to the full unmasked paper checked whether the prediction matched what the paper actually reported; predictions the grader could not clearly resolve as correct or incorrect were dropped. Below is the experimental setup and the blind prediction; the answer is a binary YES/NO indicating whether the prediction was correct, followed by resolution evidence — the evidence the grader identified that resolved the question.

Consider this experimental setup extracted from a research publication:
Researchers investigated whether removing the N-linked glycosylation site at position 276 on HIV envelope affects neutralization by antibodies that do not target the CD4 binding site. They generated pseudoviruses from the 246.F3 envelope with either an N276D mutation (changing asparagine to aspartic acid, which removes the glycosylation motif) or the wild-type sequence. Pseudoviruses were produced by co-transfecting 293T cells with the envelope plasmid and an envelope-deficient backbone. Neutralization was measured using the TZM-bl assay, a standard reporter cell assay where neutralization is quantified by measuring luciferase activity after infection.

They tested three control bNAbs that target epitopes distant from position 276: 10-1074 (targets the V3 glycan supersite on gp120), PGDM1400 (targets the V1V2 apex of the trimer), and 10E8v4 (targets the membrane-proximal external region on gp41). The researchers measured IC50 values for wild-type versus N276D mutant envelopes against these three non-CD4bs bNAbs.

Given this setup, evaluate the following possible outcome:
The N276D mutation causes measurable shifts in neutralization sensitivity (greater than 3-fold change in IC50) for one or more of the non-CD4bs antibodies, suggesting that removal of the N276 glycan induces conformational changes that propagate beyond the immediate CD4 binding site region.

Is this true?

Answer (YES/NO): YES